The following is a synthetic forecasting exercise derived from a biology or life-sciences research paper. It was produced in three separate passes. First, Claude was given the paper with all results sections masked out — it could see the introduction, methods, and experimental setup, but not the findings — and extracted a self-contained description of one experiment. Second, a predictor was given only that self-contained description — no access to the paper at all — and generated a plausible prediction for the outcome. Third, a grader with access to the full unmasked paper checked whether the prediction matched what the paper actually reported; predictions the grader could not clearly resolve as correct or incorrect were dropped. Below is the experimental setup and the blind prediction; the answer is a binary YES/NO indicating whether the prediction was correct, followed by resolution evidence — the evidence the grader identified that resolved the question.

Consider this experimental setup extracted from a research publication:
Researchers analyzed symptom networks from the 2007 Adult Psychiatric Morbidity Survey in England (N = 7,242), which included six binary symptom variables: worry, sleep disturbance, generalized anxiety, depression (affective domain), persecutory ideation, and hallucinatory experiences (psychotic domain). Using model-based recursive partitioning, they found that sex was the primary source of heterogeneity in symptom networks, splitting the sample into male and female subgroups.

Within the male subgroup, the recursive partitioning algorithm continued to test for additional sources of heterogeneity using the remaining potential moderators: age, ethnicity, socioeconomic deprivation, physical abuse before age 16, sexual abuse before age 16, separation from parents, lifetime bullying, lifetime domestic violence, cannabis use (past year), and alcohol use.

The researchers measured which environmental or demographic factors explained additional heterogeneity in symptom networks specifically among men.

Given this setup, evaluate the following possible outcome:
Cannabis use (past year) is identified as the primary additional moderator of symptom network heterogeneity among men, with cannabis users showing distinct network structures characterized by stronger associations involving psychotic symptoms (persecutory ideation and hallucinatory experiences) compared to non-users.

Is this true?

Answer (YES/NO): NO